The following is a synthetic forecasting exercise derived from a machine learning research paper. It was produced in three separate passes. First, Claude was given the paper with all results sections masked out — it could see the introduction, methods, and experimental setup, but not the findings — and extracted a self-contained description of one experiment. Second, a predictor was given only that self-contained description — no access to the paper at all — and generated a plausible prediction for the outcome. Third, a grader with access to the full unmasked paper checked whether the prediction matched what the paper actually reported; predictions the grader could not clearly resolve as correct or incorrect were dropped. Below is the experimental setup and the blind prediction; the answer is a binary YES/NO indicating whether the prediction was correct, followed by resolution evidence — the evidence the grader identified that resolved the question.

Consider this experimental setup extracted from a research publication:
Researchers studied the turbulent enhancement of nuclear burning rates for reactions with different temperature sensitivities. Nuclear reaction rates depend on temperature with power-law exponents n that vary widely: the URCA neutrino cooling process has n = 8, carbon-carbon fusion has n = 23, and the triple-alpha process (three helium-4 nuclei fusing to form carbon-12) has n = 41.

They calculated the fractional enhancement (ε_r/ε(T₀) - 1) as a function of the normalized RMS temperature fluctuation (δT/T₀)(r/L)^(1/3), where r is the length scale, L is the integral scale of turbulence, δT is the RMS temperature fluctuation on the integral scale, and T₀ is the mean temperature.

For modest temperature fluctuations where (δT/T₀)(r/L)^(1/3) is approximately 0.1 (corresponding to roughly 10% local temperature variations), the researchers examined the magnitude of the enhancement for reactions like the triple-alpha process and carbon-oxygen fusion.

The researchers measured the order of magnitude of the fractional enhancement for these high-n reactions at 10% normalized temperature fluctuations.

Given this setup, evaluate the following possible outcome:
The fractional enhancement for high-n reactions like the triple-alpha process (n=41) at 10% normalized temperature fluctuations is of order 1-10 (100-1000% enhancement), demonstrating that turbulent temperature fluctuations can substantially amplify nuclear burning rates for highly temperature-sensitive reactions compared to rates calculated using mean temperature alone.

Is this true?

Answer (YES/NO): NO